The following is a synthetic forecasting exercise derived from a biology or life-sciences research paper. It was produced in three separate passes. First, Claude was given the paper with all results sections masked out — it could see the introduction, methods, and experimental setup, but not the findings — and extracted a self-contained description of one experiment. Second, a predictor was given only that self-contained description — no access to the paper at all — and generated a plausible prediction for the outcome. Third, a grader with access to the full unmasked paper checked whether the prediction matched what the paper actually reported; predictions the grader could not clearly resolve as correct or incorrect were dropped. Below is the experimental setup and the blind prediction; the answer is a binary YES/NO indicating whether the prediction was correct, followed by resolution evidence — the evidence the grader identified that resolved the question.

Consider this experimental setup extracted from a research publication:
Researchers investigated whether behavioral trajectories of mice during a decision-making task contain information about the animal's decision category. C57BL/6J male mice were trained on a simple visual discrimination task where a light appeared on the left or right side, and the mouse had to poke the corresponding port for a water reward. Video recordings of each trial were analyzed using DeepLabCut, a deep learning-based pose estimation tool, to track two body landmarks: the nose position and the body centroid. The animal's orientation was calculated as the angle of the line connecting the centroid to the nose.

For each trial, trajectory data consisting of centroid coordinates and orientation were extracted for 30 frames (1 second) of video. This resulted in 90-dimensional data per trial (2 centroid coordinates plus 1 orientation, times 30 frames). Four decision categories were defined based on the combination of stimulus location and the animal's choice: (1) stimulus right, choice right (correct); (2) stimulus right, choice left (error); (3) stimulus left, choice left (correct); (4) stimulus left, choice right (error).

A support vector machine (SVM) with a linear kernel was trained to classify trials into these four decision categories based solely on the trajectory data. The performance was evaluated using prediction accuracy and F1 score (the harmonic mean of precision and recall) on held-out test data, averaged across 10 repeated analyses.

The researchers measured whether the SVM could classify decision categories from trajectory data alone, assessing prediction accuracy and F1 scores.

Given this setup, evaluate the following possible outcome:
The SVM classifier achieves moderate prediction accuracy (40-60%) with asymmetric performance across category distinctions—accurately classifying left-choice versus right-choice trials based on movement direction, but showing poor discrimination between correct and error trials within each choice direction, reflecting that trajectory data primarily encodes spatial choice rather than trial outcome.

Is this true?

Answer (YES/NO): NO